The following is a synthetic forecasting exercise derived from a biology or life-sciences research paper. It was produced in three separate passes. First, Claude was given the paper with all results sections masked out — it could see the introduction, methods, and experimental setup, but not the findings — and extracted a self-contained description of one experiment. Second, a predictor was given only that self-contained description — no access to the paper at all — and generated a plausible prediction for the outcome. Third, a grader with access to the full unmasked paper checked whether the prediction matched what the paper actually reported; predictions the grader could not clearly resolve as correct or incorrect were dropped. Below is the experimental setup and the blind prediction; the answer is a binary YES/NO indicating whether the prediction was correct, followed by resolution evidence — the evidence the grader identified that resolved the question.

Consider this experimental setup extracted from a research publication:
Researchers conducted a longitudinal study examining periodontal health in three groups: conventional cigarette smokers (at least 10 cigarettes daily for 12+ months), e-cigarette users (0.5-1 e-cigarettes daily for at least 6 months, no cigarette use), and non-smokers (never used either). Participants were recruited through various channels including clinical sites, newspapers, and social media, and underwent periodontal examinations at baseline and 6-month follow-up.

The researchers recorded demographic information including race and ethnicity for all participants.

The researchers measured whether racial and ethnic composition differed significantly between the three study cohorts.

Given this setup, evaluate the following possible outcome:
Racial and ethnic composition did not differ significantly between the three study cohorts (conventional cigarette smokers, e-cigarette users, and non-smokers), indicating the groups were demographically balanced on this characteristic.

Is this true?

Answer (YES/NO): NO